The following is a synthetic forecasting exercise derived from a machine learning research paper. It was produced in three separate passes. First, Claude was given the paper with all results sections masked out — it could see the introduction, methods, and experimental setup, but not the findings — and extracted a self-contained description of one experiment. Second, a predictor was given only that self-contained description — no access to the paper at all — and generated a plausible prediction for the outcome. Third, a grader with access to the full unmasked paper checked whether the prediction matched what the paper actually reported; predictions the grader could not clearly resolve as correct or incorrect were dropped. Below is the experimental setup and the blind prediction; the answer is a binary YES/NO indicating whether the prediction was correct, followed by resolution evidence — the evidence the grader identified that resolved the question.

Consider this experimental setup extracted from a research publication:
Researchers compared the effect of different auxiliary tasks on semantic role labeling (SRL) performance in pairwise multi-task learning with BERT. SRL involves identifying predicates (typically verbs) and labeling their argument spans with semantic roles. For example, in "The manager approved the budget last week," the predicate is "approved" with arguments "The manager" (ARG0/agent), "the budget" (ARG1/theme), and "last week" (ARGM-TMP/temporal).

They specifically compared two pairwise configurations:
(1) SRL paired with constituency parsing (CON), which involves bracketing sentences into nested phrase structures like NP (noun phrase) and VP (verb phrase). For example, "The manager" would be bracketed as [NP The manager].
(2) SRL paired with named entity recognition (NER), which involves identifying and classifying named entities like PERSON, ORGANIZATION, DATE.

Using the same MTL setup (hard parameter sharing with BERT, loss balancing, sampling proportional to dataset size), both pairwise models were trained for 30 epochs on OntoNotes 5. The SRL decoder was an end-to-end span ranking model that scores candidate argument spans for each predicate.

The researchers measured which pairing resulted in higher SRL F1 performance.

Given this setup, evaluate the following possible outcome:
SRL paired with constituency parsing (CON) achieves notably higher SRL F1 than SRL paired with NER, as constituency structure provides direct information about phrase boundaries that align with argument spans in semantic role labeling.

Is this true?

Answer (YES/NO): YES